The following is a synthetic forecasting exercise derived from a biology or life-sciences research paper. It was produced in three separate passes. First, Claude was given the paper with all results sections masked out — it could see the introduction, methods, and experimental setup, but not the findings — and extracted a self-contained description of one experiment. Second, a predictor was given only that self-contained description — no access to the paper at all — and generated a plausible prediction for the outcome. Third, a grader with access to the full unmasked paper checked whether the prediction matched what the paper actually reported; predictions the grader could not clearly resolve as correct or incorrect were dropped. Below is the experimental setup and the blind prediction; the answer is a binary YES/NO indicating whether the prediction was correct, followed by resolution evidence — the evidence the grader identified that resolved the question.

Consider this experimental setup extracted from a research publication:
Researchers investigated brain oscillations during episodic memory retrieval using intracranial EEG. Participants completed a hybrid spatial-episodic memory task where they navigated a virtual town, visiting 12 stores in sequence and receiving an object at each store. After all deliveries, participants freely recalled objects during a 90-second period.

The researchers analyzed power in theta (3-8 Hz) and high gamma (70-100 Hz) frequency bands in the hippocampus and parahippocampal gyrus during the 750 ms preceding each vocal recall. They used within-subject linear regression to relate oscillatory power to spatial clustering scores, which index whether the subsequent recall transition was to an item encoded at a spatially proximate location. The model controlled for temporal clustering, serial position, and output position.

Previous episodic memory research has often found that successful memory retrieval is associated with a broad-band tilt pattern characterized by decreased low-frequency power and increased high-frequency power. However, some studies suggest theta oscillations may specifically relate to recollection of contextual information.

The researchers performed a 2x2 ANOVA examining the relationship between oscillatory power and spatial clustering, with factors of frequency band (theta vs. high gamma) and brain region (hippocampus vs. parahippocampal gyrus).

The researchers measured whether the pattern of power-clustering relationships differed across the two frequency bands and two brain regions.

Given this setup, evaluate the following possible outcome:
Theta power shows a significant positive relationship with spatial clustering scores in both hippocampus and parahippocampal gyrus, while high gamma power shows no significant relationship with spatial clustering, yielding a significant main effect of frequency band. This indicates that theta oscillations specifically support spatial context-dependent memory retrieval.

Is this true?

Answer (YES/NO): YES